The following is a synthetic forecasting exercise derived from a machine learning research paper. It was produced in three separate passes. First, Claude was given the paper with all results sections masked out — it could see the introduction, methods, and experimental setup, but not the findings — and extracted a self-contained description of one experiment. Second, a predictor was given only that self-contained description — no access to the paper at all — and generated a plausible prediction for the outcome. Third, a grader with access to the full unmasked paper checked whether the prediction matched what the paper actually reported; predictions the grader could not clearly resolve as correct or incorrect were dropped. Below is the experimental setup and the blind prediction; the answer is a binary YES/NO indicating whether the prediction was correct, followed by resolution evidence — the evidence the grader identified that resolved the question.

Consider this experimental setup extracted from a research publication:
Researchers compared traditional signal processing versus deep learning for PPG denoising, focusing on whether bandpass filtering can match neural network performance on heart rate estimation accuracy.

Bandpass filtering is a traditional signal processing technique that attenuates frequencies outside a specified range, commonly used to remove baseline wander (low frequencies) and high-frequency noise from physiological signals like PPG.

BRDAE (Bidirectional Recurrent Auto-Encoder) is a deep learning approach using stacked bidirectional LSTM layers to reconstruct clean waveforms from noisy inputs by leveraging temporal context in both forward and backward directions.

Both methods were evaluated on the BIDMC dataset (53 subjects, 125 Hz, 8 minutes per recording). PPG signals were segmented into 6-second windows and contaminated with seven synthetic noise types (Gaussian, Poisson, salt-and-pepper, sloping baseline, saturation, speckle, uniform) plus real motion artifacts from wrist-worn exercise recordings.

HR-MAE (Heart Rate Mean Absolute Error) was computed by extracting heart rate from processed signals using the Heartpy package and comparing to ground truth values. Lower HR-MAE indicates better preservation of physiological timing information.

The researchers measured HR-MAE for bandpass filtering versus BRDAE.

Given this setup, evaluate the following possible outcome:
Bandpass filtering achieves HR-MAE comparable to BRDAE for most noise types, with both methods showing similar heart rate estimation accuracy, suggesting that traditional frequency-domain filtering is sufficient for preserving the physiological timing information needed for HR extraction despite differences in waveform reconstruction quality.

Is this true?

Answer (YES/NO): NO